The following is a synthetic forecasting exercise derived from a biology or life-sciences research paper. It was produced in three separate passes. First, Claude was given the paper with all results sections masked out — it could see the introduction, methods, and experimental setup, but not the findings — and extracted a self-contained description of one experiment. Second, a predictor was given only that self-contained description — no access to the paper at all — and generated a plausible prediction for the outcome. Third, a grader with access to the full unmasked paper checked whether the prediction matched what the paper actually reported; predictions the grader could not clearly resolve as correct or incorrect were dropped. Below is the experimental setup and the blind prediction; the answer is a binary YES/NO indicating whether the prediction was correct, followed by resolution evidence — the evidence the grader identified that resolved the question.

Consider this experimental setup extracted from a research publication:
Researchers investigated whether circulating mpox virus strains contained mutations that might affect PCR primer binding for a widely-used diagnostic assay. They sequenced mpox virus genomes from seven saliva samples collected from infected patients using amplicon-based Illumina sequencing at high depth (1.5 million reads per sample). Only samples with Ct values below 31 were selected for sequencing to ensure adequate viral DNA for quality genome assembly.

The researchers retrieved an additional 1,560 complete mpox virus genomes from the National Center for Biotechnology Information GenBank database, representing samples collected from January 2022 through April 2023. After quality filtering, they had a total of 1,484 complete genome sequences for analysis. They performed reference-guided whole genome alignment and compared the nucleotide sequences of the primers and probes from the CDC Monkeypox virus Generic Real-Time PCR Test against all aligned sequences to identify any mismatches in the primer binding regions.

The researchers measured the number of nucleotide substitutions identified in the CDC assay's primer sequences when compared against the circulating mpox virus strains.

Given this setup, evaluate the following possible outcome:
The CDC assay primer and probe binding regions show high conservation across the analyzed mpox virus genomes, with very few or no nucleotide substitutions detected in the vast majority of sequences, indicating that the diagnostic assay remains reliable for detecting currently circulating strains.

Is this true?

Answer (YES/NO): NO